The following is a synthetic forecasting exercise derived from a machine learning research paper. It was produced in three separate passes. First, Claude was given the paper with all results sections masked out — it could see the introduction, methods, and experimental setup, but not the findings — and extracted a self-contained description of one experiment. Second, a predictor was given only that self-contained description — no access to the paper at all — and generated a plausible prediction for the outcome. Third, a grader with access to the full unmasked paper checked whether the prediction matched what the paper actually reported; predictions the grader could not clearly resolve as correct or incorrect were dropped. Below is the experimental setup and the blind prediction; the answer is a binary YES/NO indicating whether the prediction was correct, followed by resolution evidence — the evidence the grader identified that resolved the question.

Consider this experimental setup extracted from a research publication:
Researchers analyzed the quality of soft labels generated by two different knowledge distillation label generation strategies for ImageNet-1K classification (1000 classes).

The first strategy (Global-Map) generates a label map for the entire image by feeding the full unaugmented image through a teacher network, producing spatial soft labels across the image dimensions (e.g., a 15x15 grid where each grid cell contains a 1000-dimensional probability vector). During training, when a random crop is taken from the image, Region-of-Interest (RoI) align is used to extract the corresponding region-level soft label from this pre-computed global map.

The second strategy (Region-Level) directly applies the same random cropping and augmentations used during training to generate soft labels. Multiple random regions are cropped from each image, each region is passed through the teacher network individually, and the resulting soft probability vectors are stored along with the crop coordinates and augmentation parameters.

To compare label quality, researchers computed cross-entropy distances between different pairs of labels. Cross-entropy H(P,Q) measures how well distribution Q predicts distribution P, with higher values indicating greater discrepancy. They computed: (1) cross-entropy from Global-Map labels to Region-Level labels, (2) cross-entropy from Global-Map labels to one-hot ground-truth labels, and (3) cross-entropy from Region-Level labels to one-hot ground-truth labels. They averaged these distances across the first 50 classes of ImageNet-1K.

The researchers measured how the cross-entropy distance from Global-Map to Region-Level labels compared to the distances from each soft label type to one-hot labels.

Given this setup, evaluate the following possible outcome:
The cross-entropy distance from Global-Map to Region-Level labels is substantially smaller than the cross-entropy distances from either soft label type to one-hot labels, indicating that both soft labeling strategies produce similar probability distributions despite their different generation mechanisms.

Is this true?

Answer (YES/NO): NO